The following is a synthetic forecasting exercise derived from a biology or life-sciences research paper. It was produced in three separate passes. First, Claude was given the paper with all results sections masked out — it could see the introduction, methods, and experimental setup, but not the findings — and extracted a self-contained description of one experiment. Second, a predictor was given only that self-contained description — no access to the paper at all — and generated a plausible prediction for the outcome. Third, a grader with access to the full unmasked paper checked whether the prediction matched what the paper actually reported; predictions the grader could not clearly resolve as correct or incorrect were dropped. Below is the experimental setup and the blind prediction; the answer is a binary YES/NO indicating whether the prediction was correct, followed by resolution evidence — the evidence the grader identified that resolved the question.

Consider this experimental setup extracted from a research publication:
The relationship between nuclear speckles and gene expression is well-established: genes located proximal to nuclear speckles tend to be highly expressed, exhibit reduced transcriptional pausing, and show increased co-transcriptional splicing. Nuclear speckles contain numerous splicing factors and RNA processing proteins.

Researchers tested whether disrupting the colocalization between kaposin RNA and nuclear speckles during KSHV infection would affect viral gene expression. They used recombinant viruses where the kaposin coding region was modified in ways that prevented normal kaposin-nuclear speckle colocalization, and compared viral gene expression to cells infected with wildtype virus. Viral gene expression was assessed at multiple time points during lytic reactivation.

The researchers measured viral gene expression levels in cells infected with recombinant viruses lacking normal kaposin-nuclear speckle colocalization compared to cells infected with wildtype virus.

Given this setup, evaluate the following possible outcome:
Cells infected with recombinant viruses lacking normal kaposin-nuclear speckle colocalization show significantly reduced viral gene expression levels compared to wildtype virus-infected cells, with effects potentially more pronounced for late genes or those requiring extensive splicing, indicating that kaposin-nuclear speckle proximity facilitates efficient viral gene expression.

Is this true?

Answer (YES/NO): NO